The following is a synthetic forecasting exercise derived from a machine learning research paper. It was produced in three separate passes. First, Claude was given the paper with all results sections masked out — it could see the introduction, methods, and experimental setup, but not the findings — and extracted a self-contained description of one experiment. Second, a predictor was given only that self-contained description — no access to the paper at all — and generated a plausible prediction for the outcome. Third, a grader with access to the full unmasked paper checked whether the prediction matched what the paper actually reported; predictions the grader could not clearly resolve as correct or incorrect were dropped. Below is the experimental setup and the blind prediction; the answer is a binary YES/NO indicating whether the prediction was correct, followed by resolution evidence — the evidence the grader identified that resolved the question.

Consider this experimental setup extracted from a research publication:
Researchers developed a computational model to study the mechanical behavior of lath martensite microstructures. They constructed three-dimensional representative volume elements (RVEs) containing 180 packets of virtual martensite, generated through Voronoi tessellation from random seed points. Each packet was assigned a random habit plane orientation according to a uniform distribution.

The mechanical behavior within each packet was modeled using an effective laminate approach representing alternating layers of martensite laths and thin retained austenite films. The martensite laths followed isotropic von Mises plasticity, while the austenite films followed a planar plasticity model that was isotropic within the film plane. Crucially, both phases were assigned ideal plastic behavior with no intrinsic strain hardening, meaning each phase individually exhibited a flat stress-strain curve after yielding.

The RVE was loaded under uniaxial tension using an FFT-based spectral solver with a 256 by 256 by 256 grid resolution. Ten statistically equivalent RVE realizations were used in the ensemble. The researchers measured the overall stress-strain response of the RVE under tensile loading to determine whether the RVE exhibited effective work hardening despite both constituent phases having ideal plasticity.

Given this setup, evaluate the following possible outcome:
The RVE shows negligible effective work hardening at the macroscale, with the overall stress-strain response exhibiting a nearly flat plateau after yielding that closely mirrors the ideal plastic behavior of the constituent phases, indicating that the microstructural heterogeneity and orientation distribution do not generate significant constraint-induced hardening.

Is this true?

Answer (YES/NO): NO